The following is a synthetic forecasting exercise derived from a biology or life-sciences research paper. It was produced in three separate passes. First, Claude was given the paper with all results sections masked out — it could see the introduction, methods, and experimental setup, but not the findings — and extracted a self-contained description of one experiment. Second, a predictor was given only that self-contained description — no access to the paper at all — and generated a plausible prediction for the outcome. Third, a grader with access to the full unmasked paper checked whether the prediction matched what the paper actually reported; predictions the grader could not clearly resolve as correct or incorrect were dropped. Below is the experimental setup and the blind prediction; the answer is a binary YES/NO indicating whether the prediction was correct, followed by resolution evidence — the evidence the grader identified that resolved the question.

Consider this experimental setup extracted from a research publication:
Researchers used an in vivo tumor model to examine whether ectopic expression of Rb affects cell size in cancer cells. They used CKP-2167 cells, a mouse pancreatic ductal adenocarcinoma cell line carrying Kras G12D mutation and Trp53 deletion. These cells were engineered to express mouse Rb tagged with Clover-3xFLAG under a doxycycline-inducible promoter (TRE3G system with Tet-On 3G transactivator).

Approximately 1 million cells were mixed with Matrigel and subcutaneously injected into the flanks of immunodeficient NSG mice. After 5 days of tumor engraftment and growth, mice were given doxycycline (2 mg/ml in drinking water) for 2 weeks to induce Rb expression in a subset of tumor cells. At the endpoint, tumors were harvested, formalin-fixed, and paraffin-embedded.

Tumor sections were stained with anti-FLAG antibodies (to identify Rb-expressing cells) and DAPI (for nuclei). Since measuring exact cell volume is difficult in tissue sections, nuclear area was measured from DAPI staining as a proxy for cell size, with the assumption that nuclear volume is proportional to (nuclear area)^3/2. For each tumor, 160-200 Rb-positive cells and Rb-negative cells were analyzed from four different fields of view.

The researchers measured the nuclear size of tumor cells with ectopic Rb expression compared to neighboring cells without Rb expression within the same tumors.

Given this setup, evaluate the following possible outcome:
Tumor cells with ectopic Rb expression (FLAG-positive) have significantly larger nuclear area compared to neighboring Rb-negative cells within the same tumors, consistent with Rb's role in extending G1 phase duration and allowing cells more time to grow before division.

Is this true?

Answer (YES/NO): YES